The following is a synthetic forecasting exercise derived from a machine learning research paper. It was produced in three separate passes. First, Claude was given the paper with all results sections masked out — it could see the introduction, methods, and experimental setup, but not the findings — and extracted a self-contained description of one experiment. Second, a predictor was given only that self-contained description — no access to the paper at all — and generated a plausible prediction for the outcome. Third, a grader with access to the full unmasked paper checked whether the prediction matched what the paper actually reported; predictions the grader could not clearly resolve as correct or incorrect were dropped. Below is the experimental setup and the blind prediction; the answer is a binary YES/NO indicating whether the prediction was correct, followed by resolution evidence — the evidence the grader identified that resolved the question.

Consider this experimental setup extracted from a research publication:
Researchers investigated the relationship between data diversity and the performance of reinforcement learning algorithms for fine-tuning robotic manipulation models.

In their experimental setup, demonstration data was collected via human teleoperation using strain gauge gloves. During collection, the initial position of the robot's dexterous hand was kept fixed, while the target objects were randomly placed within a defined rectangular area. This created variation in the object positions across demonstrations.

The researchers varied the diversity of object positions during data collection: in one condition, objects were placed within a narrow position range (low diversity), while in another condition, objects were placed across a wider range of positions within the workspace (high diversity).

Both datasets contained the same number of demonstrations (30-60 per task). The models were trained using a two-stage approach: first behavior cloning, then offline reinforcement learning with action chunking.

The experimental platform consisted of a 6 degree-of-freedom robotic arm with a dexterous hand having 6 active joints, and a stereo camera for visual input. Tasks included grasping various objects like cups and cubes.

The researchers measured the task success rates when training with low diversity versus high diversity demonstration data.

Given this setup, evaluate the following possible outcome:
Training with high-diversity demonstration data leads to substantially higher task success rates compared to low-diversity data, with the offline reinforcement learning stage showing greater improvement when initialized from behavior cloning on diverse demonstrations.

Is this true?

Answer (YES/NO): NO